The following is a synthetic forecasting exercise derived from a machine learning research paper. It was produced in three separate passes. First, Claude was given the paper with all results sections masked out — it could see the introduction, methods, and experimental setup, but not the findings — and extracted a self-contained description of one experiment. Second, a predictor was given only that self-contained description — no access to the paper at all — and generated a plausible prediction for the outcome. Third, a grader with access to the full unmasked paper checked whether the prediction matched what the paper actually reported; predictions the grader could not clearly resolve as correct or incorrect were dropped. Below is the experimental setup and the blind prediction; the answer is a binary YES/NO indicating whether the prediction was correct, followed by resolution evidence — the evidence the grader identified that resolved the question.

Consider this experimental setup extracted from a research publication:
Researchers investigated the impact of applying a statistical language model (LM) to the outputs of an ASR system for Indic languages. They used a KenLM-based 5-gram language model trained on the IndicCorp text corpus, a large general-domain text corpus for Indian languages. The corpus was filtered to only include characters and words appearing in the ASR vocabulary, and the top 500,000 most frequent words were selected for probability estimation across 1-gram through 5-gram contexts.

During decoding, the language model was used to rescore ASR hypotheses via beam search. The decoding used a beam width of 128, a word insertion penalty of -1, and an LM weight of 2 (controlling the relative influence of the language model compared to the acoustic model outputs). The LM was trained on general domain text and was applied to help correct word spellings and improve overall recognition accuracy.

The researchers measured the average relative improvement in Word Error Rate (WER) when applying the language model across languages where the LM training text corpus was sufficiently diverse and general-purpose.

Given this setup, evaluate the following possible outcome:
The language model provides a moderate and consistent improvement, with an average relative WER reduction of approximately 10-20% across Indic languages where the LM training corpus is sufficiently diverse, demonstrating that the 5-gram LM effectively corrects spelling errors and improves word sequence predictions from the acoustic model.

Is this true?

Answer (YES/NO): YES